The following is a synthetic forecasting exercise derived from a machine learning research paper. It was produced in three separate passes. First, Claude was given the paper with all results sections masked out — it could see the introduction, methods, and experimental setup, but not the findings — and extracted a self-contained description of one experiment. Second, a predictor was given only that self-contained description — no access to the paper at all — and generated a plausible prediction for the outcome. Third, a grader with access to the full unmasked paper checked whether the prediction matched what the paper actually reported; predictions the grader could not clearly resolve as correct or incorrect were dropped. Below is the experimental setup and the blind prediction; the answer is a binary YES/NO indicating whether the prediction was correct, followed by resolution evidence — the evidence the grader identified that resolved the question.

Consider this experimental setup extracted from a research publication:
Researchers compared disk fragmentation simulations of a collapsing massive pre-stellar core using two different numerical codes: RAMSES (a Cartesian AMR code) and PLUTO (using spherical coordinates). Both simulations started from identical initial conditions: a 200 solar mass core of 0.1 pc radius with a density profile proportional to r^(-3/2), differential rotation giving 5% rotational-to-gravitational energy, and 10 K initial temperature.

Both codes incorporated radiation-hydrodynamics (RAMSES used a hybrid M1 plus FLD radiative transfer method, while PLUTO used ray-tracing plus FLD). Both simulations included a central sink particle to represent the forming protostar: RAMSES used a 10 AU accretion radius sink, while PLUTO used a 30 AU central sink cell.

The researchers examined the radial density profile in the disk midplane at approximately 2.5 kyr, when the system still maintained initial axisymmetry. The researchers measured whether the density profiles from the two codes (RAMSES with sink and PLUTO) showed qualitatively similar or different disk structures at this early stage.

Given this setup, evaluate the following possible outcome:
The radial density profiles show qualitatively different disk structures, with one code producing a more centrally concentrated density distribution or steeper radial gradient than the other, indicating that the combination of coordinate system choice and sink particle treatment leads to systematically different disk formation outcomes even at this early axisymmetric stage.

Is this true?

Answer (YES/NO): NO